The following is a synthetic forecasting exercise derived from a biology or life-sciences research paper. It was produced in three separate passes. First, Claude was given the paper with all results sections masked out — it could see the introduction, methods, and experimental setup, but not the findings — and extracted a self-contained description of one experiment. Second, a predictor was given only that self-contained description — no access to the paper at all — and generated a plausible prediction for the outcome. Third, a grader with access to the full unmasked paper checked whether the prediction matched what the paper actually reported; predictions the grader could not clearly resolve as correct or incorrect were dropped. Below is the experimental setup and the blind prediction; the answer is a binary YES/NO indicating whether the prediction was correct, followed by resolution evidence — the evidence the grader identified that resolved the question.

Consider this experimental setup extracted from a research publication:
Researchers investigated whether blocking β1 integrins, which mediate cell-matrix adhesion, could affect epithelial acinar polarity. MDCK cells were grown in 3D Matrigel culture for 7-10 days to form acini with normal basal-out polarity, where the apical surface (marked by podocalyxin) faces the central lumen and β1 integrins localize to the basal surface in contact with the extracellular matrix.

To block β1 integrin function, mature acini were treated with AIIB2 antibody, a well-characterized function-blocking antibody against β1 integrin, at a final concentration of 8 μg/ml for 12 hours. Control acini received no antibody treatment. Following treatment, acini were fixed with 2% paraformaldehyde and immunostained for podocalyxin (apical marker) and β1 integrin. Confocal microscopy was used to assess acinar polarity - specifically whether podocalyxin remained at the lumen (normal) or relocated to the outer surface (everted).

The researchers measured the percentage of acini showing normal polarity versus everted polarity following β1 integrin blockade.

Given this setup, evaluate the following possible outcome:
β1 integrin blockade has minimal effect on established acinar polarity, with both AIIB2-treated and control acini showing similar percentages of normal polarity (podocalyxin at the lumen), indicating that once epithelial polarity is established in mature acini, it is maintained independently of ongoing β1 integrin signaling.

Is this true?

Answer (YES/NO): NO